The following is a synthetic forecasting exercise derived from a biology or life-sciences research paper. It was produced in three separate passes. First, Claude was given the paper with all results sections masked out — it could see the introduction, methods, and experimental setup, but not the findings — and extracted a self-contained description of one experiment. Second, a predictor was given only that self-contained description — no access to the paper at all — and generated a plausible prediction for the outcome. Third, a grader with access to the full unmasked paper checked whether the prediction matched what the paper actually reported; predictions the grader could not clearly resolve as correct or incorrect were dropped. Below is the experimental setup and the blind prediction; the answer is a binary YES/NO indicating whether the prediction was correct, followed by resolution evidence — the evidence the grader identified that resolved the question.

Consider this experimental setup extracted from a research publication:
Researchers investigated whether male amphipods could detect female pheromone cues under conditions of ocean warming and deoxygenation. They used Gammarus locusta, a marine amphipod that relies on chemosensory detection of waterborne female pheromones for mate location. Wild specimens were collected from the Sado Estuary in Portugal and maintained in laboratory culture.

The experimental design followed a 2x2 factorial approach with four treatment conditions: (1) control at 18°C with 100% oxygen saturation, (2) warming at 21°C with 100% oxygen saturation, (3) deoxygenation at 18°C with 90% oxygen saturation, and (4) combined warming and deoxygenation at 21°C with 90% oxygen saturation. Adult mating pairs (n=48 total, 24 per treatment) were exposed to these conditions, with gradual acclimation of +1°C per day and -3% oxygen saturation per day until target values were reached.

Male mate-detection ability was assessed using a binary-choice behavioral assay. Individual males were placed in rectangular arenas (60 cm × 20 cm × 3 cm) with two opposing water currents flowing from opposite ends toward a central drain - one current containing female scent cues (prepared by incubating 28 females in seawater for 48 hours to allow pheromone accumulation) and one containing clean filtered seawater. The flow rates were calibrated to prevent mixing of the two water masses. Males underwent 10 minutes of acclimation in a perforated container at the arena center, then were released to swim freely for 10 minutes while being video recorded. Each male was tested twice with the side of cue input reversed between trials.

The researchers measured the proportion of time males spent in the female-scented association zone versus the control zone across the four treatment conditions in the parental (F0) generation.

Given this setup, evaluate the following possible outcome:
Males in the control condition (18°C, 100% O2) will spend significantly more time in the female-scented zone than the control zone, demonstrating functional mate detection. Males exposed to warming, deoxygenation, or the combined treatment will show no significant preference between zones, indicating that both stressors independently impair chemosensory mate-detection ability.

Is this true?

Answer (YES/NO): NO